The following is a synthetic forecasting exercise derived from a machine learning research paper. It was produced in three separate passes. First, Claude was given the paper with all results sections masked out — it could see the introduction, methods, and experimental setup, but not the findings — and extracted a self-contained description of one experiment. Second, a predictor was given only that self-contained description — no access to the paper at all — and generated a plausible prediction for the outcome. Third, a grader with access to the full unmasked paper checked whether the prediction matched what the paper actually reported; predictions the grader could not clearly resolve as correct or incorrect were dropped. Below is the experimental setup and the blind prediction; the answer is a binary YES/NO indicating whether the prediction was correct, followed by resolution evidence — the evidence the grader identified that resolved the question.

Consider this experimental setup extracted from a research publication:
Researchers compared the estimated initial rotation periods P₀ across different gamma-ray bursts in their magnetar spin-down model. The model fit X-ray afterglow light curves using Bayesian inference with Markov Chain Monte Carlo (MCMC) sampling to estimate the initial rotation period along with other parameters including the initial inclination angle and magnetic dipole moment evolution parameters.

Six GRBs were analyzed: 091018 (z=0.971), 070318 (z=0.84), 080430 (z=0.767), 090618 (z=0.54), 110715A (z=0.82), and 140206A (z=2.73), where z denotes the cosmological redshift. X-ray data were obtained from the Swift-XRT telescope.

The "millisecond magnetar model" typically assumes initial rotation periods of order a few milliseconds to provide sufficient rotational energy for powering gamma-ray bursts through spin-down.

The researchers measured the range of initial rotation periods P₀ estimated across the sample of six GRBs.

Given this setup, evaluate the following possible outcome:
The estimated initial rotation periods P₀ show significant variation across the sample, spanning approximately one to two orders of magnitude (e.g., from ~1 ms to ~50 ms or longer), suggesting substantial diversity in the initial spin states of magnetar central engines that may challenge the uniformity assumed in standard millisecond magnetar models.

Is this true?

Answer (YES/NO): NO